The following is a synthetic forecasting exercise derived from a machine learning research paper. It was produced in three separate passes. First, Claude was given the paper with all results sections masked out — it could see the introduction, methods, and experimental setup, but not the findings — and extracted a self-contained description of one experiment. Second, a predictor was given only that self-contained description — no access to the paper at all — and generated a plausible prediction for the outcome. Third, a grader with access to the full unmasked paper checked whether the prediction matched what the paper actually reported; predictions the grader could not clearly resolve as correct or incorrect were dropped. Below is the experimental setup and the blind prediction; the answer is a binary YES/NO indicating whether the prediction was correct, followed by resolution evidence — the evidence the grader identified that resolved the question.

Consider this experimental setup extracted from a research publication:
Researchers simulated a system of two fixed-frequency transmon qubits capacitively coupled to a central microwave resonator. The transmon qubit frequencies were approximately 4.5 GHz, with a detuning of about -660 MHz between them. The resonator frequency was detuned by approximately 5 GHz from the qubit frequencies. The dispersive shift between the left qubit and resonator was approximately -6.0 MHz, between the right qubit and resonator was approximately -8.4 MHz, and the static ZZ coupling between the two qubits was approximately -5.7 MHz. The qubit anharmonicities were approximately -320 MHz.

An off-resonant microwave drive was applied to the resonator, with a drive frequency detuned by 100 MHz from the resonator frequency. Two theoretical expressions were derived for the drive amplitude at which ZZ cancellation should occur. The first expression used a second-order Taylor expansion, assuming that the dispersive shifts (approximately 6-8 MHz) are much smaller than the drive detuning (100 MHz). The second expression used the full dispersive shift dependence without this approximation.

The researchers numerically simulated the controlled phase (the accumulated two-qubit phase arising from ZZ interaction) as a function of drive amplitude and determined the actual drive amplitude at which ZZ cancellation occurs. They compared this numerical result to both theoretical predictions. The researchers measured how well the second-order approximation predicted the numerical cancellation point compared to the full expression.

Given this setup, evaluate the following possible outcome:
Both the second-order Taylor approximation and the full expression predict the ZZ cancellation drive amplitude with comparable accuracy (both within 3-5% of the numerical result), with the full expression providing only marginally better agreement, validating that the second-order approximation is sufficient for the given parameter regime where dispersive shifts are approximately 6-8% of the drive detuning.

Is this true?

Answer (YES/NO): NO